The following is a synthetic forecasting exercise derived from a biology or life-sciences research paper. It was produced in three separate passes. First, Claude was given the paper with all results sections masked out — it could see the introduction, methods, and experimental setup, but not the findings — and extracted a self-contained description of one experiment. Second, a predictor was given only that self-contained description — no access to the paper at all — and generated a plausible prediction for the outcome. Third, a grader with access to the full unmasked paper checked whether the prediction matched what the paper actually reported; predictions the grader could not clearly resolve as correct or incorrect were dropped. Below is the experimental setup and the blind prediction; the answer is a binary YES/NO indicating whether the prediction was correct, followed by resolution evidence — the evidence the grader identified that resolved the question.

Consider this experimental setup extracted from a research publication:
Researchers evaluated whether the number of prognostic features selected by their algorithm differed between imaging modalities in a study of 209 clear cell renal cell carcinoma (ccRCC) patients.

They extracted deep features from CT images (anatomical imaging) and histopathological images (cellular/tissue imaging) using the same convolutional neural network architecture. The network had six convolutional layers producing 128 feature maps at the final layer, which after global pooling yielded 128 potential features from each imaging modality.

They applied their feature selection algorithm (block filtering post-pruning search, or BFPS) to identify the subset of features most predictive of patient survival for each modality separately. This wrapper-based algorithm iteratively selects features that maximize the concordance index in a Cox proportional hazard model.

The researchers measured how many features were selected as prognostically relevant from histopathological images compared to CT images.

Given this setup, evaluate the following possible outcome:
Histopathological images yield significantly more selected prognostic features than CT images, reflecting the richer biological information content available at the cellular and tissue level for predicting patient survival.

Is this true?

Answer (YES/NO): NO